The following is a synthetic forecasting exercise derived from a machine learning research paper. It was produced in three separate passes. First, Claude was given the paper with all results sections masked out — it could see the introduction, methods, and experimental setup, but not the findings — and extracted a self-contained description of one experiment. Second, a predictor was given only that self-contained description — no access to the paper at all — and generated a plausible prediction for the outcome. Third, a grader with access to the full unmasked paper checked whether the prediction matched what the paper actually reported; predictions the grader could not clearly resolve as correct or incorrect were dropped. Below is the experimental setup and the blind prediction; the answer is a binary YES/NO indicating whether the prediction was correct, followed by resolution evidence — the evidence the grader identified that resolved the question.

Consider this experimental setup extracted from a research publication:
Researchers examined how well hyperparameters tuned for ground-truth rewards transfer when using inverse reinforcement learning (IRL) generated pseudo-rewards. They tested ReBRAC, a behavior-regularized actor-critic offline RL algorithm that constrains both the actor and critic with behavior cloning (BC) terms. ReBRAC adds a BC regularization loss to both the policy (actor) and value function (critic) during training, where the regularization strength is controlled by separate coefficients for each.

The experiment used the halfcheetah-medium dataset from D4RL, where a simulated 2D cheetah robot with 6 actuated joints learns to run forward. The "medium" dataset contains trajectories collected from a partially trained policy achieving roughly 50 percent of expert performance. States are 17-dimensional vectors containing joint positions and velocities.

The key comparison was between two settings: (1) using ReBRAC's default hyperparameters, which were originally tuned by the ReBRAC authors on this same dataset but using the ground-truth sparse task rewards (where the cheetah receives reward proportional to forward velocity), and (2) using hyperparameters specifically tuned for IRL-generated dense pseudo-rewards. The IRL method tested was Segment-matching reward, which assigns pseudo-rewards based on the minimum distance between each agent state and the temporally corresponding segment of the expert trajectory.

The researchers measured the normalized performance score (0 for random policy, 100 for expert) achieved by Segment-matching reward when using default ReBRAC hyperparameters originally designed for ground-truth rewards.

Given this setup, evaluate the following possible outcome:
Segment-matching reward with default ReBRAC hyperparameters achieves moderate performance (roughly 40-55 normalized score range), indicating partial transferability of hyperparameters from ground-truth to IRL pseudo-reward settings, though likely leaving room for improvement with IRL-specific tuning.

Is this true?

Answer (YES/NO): NO